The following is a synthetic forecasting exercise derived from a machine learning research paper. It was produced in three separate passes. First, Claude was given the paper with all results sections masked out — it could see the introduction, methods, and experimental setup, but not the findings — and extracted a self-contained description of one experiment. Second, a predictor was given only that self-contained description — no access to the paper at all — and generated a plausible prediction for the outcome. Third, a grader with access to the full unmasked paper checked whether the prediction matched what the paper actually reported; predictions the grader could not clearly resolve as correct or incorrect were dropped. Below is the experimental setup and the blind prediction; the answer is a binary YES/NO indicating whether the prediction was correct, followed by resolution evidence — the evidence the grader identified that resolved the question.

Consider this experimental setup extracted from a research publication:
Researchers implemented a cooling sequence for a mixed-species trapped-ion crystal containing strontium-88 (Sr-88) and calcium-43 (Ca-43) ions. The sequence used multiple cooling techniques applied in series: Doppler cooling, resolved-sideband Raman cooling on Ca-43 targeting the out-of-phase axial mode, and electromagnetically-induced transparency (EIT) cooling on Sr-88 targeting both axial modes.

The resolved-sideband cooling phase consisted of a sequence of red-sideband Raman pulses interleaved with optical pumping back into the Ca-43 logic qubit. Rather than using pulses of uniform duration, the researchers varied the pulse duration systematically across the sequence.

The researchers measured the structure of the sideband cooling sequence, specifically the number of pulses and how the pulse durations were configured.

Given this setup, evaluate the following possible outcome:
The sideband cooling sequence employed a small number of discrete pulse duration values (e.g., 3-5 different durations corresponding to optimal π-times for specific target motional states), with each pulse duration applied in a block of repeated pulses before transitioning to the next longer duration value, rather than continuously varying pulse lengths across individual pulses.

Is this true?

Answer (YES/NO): NO